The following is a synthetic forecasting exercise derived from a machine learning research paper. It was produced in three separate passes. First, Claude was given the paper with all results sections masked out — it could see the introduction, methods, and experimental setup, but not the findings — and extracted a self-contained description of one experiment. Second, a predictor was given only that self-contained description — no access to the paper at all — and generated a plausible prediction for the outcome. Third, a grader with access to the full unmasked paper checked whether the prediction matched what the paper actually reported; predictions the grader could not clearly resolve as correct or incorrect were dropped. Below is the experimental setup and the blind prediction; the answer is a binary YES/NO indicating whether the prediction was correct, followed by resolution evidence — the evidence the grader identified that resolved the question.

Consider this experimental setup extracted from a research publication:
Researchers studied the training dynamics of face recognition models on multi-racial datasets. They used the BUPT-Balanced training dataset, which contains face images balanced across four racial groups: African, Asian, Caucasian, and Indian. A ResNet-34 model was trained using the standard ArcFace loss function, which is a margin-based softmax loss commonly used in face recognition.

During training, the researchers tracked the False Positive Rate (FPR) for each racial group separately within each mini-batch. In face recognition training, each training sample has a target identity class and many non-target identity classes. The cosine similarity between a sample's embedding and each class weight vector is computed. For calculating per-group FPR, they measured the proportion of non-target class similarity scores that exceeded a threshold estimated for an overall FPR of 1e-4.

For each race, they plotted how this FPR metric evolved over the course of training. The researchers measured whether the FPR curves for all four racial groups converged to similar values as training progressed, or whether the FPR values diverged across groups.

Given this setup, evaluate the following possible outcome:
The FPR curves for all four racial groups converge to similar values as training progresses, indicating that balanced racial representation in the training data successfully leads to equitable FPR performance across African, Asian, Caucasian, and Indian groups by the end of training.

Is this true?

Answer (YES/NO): NO